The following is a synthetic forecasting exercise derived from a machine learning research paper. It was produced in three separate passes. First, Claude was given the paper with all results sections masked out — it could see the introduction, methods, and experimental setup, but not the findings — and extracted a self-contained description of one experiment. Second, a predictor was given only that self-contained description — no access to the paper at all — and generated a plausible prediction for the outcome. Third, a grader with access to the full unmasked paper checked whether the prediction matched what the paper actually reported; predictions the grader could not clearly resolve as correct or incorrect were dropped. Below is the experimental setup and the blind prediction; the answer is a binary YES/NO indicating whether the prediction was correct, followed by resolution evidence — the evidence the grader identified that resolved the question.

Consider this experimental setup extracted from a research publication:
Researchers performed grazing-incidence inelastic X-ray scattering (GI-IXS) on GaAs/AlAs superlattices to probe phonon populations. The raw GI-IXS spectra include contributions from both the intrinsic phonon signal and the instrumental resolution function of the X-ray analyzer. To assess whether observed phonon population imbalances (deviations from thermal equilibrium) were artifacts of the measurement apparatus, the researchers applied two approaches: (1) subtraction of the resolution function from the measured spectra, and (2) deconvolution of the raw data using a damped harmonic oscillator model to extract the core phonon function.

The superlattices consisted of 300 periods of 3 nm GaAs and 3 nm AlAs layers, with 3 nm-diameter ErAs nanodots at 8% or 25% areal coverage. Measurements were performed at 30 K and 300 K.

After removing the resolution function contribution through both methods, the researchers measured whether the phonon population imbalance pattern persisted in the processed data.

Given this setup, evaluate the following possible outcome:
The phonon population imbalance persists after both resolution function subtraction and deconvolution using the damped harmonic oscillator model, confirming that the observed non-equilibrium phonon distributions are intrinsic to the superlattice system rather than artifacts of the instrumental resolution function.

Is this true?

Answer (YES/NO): YES